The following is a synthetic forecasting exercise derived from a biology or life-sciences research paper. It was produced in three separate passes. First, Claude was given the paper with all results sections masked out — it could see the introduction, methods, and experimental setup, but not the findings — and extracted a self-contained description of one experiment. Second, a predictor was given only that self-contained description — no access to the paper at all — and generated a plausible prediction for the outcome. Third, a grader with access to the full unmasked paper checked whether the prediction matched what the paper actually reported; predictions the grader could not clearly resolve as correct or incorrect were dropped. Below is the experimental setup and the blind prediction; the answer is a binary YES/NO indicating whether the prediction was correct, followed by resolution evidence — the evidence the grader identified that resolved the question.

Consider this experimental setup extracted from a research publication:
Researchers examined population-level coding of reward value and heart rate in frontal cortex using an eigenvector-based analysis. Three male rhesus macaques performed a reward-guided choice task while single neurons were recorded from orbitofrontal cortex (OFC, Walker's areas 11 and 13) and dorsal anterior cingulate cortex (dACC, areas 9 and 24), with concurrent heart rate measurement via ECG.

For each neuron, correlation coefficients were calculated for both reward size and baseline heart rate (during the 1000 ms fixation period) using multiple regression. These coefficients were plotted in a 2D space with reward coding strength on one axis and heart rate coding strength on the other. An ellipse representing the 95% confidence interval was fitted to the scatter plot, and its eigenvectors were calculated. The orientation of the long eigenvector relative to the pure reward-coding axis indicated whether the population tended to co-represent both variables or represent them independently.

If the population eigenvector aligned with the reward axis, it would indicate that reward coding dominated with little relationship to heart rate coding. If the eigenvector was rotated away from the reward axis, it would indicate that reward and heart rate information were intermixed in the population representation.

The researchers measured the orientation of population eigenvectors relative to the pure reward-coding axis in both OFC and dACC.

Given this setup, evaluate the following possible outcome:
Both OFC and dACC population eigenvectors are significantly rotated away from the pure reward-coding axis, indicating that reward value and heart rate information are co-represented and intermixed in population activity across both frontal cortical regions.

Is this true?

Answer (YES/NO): NO